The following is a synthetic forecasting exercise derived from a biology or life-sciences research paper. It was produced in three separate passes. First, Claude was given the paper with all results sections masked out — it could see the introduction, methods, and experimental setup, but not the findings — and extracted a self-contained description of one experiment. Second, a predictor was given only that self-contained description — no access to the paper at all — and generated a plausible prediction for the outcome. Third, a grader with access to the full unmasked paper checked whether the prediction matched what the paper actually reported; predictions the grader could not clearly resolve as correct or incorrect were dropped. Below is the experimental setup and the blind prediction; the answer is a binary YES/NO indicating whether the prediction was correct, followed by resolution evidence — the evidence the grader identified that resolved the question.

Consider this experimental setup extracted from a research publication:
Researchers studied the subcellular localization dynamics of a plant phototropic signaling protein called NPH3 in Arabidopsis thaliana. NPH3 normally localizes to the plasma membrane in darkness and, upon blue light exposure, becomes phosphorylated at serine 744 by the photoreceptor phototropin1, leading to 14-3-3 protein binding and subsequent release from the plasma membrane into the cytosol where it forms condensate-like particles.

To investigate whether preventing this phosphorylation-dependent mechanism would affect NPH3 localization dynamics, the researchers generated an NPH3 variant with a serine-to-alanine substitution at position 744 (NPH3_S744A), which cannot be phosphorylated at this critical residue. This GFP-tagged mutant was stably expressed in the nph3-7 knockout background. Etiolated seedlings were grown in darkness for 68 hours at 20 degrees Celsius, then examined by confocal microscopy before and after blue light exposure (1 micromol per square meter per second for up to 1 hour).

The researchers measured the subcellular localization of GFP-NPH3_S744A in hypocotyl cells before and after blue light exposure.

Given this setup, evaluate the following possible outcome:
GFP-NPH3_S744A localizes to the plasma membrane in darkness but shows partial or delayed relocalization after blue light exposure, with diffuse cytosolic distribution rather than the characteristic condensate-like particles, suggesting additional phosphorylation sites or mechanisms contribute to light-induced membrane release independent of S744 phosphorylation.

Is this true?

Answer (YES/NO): NO